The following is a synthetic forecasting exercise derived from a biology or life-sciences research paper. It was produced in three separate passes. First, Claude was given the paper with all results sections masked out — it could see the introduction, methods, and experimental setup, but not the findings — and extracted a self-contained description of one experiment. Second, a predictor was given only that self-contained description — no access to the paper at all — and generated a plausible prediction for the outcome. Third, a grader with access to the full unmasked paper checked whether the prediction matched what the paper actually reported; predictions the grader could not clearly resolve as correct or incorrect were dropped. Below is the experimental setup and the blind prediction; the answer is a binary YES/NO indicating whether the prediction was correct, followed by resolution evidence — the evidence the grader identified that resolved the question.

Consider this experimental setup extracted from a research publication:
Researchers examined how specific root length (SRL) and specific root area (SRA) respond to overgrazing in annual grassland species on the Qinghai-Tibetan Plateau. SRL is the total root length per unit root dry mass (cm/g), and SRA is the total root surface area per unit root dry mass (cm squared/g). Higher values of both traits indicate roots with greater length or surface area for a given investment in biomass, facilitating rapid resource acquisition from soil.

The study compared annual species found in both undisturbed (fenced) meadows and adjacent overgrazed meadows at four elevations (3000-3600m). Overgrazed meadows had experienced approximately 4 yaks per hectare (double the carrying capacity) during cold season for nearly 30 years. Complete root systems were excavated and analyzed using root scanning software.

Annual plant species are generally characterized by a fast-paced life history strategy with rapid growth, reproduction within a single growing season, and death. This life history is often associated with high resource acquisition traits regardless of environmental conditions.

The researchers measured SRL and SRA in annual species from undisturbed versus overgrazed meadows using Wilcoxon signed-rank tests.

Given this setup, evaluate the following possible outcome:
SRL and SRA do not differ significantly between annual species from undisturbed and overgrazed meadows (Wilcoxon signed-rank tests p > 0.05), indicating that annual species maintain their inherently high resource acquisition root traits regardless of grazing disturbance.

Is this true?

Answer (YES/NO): YES